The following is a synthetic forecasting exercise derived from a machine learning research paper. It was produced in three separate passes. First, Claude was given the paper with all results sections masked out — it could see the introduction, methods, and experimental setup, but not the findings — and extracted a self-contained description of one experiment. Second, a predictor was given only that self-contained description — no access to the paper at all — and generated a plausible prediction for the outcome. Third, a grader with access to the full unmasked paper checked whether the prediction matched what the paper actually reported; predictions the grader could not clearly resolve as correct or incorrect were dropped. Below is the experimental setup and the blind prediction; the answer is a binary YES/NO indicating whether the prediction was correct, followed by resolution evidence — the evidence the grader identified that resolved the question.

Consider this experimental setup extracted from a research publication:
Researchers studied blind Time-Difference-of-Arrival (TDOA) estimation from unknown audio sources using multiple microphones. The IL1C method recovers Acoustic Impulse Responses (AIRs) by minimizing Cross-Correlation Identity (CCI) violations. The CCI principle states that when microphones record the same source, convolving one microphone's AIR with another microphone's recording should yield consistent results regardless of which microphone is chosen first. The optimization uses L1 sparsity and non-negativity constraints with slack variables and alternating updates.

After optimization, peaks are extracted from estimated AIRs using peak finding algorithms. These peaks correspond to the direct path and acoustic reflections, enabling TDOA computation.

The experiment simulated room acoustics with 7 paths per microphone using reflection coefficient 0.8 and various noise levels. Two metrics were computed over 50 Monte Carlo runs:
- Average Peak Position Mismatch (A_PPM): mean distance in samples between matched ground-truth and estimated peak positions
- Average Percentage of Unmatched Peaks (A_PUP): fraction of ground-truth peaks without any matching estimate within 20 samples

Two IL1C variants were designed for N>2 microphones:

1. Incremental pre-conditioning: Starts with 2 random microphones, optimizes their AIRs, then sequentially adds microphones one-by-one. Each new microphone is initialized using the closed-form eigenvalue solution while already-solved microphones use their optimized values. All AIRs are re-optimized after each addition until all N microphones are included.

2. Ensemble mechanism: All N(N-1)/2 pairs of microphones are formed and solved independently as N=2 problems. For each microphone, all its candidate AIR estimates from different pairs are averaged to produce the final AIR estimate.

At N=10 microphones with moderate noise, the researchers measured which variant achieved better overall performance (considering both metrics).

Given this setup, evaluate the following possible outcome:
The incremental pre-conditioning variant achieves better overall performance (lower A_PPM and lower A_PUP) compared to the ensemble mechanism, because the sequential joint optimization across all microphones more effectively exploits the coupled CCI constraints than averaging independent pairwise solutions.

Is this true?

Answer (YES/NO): NO